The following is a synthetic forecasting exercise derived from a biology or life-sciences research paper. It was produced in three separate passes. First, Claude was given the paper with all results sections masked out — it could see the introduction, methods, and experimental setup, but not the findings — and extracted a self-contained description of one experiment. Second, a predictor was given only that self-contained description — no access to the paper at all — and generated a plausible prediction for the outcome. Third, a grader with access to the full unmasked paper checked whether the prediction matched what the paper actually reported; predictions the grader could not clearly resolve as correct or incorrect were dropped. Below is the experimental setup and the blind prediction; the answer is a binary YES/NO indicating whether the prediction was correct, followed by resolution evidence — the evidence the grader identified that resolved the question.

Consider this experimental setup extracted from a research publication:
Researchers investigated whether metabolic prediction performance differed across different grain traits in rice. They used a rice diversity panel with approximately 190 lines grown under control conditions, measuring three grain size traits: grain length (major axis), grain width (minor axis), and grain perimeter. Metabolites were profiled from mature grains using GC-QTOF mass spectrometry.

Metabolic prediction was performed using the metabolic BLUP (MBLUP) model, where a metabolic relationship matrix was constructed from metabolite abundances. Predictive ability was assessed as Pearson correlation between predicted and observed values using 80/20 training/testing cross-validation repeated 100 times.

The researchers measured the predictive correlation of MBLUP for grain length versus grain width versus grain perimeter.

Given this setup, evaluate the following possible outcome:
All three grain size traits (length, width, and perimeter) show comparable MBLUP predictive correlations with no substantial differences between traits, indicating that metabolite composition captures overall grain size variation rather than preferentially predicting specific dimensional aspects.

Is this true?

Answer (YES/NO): NO